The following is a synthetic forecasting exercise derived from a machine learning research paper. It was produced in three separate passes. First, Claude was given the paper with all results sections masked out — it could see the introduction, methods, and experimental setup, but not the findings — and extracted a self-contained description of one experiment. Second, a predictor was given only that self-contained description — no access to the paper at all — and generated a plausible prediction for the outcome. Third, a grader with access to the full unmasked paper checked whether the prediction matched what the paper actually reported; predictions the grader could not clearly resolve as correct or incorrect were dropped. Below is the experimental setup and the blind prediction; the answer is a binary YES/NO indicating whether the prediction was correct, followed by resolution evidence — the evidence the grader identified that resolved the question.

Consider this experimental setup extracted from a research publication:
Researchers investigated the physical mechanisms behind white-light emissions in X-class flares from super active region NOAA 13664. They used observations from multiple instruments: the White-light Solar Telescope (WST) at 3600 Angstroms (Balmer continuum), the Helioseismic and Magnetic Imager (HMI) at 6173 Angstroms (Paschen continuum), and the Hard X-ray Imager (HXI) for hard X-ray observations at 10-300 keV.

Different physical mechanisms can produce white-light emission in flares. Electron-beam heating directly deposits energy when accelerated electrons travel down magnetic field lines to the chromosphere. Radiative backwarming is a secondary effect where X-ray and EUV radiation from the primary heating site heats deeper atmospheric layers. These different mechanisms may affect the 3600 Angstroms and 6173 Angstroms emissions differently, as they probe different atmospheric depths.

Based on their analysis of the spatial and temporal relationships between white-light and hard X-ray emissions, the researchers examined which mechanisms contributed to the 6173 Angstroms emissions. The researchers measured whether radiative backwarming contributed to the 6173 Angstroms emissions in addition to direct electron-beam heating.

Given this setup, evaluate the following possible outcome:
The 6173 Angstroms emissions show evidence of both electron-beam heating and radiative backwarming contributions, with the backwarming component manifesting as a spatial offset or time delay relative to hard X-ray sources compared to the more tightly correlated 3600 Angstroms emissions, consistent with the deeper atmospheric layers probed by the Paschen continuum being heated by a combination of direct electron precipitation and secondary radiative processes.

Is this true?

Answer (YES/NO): YES